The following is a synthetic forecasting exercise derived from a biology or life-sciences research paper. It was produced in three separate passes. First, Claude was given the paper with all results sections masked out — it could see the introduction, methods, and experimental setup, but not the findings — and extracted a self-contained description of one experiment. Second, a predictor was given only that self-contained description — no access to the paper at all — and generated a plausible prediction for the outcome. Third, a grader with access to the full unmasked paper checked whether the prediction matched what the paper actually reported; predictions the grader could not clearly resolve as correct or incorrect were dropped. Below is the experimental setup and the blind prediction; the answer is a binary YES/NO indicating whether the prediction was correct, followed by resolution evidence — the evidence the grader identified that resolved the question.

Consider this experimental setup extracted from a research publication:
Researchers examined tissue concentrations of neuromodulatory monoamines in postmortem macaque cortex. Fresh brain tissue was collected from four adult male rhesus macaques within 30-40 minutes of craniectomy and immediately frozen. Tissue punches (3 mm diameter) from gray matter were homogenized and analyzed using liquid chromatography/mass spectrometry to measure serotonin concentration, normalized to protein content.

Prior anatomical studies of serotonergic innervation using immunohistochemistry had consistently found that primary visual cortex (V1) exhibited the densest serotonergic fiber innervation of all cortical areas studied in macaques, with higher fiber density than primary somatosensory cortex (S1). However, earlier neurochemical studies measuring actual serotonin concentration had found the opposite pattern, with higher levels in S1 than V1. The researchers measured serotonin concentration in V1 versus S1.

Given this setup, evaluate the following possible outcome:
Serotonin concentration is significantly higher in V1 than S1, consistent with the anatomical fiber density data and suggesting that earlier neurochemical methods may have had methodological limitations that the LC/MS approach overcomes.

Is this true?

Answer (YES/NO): NO